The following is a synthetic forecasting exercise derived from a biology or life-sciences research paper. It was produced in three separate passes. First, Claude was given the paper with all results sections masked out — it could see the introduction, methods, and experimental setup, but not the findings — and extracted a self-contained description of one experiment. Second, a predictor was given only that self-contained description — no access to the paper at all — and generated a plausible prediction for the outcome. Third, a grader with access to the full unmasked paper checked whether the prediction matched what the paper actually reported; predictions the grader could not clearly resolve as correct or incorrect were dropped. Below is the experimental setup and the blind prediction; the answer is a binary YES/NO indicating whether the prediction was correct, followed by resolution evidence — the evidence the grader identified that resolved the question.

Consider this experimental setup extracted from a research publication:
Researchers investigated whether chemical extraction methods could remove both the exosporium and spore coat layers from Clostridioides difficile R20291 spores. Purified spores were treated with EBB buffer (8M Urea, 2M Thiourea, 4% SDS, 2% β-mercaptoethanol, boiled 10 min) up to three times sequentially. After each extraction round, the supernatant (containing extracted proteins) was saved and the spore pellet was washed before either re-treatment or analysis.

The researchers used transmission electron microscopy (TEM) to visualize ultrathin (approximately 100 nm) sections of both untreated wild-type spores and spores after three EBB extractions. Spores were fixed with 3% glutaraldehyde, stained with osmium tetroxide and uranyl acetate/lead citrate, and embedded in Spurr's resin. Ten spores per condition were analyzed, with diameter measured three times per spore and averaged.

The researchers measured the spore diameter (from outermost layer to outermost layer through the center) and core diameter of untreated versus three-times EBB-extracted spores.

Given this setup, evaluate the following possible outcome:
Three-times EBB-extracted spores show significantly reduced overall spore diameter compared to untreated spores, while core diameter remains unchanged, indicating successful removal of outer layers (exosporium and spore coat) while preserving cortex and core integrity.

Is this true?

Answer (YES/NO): YES